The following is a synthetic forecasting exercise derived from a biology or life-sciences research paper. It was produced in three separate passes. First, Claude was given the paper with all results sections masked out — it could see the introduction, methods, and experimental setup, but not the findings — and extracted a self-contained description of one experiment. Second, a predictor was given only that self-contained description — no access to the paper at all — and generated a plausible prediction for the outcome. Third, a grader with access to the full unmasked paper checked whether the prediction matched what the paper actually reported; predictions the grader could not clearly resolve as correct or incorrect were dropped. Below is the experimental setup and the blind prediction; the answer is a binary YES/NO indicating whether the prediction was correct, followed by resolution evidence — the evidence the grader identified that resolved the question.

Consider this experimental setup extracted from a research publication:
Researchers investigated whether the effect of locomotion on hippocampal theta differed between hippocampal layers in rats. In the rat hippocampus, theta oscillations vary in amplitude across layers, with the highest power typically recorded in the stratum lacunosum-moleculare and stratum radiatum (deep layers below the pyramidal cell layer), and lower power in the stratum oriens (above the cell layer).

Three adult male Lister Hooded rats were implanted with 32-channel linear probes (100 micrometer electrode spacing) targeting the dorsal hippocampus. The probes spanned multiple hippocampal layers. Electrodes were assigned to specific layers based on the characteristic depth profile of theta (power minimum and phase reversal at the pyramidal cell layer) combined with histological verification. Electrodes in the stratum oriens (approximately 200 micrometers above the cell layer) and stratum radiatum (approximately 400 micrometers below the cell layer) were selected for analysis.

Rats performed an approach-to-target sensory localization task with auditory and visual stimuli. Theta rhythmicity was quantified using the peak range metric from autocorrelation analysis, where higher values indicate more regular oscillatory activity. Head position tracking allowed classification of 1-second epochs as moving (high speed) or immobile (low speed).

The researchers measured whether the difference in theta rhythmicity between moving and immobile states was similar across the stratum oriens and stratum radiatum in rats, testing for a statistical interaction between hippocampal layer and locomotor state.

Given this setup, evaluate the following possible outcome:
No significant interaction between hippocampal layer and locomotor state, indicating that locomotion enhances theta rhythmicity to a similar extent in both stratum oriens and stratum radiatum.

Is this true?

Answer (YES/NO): NO